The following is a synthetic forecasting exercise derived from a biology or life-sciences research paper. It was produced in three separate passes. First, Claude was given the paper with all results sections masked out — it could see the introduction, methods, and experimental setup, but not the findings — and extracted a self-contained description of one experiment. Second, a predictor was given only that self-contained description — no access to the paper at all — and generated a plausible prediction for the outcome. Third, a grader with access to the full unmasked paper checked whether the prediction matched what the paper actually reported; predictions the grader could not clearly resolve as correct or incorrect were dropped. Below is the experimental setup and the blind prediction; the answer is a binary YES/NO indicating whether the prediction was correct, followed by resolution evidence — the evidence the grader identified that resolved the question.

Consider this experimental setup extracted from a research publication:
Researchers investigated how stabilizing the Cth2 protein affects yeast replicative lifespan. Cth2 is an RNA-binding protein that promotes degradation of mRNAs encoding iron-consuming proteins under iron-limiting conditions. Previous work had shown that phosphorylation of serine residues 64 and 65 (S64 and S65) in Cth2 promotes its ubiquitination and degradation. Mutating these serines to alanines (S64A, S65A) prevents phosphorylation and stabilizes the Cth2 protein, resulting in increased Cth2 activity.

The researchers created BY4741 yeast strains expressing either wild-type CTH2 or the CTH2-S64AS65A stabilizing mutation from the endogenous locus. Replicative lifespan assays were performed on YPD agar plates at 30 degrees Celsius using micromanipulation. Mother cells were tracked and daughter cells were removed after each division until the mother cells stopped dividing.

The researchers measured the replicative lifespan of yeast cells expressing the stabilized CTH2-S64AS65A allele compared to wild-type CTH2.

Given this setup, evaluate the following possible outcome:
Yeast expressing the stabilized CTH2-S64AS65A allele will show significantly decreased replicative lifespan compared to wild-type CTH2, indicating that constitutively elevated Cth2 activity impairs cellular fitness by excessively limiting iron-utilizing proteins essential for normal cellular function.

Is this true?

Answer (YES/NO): YES